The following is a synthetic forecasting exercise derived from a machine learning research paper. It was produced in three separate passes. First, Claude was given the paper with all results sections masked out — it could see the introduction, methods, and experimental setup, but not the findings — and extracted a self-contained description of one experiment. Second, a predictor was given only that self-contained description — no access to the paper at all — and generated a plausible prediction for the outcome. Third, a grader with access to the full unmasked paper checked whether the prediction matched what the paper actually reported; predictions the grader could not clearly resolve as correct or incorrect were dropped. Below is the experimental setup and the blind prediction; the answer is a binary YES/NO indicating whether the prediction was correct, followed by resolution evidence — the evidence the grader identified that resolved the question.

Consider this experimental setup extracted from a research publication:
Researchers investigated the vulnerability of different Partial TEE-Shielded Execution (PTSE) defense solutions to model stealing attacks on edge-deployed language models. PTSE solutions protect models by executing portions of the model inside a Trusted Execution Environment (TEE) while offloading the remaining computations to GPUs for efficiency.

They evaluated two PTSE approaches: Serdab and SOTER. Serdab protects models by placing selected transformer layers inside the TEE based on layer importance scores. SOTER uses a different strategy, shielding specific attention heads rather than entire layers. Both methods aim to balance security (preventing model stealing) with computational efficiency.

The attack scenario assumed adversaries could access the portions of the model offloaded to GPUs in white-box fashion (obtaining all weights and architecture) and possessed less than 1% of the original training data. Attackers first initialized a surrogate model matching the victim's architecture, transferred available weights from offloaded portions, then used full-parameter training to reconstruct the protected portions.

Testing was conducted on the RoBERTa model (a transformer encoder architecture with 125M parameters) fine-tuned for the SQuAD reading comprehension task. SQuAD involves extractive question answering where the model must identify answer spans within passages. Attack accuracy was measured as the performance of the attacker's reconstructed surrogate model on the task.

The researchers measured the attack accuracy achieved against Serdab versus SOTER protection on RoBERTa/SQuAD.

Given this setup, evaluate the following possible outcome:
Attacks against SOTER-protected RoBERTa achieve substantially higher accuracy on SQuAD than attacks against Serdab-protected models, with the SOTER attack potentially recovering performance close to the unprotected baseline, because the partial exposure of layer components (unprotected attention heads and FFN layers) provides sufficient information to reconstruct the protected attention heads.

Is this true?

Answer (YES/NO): NO